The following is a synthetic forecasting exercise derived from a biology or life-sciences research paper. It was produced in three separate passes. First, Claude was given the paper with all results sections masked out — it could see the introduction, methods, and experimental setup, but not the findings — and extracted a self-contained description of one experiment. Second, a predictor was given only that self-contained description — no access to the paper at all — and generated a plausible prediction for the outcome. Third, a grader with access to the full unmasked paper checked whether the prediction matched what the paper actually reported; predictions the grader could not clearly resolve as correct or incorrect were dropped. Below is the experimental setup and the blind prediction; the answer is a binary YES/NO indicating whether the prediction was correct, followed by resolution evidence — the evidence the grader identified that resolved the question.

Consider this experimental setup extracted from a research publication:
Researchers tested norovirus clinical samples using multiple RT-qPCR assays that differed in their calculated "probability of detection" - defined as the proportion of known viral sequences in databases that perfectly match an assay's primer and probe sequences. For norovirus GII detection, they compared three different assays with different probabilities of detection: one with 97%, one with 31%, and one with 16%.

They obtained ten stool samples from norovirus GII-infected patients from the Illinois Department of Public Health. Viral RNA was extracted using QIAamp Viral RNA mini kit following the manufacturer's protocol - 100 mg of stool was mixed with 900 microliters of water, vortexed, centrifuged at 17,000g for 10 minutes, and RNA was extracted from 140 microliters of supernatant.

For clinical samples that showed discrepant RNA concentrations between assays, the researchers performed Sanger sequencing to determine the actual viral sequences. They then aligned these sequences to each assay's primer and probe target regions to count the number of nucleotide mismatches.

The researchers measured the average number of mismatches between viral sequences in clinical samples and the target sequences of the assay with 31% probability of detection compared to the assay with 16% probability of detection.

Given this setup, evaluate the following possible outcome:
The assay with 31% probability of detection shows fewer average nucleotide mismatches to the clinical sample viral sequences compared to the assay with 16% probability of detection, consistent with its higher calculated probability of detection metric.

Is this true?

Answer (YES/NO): YES